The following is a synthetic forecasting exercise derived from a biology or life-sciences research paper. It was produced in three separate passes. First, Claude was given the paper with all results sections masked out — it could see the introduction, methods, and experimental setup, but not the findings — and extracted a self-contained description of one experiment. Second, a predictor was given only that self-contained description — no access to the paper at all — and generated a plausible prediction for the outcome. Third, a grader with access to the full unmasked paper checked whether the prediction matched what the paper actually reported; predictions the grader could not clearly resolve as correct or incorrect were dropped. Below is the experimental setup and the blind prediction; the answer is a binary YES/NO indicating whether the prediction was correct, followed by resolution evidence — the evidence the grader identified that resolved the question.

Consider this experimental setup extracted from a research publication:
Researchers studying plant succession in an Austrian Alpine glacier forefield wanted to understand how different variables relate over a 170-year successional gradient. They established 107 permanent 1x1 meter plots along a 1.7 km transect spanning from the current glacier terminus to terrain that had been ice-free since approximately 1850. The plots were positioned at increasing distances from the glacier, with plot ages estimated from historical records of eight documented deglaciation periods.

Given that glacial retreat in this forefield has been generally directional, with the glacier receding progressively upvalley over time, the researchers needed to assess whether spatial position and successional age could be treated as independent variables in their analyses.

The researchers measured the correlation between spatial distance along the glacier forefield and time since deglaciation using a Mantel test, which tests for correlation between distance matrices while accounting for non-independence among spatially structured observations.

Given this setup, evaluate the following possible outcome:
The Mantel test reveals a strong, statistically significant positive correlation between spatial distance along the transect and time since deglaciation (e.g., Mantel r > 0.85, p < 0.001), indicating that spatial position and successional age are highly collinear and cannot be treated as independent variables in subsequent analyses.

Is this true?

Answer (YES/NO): YES